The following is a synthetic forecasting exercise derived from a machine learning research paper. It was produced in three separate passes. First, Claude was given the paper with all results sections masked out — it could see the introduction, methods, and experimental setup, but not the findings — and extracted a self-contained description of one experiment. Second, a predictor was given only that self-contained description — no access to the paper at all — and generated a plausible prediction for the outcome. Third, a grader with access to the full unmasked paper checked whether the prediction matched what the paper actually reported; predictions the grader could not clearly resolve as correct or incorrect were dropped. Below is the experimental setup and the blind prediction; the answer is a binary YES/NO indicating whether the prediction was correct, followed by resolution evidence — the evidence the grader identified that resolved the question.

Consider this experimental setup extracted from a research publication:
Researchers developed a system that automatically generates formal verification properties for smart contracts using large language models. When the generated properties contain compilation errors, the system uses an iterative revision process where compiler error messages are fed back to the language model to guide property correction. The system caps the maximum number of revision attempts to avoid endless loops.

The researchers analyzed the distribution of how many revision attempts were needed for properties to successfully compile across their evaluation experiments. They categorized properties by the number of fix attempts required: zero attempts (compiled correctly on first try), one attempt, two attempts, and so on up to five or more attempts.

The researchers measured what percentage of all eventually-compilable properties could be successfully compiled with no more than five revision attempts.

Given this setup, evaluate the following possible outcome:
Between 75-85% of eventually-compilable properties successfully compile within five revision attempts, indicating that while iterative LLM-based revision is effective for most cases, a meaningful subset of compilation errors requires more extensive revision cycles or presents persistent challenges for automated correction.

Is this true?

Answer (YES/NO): YES